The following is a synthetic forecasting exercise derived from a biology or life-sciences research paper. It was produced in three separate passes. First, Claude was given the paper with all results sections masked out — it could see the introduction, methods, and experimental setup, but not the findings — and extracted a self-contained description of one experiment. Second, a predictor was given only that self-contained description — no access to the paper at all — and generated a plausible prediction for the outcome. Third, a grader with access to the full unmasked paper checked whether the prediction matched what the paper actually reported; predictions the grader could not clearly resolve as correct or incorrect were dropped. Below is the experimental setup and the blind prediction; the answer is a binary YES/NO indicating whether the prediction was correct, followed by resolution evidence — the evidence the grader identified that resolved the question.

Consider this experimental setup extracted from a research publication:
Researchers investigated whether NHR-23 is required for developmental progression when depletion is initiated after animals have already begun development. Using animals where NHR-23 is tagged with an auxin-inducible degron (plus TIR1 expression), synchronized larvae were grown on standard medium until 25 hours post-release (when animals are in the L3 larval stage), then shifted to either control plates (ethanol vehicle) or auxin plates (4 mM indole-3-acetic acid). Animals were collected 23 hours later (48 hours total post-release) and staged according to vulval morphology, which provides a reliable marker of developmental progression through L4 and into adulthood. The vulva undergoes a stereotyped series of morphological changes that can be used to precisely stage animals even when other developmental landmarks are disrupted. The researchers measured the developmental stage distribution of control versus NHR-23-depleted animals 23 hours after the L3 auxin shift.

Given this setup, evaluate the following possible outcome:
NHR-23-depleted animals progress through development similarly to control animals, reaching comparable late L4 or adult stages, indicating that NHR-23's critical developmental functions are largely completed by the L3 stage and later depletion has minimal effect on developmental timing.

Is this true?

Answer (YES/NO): NO